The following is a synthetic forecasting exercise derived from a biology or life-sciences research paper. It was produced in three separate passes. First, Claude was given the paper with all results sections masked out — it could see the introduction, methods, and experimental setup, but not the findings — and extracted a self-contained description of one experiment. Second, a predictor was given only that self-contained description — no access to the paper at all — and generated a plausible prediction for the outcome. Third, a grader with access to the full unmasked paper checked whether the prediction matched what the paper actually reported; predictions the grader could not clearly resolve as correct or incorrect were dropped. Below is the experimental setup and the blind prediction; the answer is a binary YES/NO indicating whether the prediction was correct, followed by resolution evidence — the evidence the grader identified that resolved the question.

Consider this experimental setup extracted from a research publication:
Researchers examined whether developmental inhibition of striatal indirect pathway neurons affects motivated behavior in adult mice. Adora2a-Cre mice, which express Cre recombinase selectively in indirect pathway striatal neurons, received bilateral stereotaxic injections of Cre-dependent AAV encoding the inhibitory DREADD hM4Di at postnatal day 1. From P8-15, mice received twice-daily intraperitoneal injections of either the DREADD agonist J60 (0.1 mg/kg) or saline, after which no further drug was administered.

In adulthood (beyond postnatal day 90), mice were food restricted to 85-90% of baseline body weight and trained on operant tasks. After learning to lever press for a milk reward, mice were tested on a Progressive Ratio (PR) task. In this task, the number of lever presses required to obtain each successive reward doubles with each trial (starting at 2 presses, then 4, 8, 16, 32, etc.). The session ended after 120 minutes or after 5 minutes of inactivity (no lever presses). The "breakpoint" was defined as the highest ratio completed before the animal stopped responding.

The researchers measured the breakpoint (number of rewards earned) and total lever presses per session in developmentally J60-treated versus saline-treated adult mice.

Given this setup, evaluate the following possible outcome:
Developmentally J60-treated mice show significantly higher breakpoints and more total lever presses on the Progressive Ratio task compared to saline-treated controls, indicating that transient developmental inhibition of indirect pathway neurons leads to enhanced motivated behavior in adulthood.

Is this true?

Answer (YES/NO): NO